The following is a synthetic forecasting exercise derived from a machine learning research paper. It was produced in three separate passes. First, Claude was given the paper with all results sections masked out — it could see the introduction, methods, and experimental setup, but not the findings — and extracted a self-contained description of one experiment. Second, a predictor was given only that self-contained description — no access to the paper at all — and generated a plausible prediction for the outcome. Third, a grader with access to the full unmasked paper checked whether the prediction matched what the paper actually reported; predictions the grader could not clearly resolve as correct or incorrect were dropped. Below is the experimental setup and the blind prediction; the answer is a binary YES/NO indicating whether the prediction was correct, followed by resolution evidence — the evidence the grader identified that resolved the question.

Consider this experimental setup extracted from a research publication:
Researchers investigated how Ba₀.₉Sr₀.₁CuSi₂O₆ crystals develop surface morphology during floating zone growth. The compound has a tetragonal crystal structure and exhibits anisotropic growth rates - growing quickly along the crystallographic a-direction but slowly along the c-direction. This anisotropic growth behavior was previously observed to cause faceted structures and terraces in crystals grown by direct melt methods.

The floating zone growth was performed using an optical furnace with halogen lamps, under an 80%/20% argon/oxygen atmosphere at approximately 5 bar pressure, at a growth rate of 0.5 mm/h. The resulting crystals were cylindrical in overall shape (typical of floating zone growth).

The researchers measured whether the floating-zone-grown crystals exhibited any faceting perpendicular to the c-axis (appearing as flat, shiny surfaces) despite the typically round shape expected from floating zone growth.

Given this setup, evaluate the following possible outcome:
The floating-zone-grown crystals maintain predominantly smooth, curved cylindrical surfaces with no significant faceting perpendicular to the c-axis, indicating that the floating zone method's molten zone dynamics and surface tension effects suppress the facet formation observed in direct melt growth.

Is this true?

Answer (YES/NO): NO